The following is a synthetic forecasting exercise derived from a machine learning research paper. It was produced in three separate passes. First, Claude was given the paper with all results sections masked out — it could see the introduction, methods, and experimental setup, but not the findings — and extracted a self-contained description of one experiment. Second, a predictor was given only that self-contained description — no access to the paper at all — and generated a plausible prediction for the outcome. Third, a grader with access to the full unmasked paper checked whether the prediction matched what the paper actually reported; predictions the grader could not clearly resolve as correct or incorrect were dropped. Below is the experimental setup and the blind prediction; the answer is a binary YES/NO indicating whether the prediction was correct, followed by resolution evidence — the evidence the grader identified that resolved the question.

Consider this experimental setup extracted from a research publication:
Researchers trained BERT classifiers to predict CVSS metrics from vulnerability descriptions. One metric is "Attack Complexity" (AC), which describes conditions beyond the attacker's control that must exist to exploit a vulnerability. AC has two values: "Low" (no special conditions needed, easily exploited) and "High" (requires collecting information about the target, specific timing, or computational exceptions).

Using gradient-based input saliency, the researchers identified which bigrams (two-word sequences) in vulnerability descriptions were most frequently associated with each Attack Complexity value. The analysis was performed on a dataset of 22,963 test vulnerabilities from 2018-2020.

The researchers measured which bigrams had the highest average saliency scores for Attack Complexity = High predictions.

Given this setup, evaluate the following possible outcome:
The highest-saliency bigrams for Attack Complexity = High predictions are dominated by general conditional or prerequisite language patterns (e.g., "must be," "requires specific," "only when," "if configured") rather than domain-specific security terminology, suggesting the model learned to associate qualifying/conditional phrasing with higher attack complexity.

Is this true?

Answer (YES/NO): NO